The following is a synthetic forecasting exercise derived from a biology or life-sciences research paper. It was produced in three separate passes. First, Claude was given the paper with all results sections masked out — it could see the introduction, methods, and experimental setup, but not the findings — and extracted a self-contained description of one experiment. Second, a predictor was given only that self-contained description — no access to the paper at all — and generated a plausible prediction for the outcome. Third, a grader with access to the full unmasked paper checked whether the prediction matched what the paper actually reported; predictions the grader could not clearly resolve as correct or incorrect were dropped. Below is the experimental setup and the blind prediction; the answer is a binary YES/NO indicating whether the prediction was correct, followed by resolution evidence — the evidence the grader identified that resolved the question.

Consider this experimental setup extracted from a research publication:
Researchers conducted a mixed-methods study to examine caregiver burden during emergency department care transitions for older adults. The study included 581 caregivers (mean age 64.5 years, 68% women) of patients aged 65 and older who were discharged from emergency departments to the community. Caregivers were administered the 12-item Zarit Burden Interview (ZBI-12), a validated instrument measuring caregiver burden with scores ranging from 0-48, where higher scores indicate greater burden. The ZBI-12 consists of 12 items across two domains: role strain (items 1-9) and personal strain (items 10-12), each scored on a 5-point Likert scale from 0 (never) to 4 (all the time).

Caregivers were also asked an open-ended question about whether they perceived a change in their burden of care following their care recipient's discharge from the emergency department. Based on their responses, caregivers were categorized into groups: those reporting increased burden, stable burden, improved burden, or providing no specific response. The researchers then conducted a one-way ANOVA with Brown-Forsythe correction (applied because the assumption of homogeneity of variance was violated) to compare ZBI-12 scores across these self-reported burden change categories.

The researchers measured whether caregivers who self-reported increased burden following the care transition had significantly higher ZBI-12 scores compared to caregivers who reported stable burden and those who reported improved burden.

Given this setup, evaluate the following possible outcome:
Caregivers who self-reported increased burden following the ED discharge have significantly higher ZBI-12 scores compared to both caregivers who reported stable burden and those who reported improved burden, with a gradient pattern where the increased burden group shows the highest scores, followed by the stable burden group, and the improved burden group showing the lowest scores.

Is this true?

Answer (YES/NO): NO